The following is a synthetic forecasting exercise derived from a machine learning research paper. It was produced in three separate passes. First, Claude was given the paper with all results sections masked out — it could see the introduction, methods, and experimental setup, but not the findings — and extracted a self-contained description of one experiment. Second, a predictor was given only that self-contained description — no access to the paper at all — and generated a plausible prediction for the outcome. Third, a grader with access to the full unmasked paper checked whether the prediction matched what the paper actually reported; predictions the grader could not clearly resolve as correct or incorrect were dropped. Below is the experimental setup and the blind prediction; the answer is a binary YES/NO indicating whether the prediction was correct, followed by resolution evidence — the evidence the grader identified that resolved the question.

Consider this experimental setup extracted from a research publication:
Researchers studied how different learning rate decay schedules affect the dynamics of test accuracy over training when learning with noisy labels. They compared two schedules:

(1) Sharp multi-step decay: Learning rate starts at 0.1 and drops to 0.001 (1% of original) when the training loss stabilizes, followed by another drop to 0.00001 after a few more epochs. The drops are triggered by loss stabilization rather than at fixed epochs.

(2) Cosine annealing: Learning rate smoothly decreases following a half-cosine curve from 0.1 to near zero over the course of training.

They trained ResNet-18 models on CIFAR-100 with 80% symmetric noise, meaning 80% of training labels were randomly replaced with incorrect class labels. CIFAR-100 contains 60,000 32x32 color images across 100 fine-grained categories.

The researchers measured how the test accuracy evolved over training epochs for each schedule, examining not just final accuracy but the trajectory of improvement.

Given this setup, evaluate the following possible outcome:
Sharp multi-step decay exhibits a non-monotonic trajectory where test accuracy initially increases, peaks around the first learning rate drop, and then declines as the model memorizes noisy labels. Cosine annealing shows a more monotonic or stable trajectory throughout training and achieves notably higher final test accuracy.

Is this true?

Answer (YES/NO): NO